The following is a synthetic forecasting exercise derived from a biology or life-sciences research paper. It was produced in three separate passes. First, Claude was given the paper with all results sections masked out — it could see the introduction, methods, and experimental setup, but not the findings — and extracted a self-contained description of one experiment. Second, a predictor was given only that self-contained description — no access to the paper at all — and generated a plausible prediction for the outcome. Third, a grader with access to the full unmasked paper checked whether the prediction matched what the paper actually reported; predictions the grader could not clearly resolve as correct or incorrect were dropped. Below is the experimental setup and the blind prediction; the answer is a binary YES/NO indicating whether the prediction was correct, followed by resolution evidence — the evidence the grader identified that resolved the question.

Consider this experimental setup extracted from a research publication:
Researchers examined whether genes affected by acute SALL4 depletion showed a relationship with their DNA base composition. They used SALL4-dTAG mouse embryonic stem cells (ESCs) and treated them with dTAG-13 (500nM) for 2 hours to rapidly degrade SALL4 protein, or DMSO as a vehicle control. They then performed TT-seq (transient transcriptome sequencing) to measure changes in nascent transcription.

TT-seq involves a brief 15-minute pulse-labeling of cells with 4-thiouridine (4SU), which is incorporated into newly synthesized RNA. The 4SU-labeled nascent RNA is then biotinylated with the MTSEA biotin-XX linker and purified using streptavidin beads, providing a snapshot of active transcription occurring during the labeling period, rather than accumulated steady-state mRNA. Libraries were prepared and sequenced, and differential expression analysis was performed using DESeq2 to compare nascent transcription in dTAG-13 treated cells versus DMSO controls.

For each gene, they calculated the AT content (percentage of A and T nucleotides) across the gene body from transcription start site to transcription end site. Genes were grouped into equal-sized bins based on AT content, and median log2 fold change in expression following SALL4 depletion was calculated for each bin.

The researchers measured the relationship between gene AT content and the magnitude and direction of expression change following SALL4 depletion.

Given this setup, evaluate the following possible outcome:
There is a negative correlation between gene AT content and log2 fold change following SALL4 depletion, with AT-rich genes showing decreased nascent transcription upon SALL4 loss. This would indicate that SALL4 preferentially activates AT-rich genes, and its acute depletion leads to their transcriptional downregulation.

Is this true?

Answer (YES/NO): NO